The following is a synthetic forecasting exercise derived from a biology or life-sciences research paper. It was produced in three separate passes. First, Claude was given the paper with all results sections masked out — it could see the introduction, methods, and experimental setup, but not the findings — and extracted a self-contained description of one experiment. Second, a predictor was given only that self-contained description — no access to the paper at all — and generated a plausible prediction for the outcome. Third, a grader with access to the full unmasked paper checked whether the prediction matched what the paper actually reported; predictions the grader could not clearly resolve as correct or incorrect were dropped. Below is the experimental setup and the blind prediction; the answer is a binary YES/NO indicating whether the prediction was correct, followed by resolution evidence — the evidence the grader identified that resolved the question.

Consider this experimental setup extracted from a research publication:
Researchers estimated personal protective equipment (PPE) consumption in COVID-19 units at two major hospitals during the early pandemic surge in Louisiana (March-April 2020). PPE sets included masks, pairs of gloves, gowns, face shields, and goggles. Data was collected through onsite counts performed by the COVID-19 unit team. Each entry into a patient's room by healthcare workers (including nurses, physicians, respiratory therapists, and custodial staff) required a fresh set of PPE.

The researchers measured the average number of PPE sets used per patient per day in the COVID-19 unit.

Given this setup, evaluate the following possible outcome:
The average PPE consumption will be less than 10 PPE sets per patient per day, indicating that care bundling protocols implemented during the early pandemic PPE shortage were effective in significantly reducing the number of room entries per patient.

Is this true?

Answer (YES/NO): NO